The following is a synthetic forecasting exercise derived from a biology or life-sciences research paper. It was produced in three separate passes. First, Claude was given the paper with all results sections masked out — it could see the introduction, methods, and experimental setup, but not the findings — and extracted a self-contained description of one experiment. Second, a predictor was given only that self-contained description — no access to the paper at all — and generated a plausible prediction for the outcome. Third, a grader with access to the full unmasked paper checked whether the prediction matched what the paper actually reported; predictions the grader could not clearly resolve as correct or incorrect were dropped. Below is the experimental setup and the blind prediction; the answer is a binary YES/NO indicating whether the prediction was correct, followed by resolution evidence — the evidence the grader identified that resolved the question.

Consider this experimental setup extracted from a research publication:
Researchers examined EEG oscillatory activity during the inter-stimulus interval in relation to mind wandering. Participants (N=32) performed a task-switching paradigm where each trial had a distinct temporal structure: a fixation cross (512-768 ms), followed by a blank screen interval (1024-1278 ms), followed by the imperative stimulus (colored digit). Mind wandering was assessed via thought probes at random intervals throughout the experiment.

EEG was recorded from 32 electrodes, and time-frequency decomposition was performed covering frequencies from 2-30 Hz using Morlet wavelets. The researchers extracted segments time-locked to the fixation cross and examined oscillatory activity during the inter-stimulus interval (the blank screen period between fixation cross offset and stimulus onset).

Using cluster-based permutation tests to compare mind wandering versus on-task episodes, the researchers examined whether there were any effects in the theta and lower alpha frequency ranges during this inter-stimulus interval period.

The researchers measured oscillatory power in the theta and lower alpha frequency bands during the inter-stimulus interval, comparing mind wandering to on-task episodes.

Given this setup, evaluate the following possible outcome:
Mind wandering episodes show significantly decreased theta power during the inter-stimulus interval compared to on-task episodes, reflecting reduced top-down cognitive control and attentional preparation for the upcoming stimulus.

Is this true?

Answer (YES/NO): NO